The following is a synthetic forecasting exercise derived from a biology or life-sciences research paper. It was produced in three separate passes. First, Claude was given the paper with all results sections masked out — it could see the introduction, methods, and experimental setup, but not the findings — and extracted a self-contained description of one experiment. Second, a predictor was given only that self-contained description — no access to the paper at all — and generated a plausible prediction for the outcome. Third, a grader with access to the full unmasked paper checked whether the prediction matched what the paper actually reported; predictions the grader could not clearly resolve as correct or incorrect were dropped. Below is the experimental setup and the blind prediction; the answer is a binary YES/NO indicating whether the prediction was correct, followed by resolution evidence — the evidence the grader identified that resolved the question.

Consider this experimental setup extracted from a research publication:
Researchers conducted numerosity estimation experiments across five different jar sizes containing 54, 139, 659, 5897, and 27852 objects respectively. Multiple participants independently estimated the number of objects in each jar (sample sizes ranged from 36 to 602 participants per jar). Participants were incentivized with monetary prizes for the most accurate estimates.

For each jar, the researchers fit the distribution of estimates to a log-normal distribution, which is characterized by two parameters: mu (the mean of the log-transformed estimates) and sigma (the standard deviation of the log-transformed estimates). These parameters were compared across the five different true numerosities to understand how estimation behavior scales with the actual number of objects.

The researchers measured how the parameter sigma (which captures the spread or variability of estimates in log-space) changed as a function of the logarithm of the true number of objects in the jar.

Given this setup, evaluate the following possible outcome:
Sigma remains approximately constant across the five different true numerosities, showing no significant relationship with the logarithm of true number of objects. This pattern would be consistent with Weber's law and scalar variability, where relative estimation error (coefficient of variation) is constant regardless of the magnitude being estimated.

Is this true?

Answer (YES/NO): NO